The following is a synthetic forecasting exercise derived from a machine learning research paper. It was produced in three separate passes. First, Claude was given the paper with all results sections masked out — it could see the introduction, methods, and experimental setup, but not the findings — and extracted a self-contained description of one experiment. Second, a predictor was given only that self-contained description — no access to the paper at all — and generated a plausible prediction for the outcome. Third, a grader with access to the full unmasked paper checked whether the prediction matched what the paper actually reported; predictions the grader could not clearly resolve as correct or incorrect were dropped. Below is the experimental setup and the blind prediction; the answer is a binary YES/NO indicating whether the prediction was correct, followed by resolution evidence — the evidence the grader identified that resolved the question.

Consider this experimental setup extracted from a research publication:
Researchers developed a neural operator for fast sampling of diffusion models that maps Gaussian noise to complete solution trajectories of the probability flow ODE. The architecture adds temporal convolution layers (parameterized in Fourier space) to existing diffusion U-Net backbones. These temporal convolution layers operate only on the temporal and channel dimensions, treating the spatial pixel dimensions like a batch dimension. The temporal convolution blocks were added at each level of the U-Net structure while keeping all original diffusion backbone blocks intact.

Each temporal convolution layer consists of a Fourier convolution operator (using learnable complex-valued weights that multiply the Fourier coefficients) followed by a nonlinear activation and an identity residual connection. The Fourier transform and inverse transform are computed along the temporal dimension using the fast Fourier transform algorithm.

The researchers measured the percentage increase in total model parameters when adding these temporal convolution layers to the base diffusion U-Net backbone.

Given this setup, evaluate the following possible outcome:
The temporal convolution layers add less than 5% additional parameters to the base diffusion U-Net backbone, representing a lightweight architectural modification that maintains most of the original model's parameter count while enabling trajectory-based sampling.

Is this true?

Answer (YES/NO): NO